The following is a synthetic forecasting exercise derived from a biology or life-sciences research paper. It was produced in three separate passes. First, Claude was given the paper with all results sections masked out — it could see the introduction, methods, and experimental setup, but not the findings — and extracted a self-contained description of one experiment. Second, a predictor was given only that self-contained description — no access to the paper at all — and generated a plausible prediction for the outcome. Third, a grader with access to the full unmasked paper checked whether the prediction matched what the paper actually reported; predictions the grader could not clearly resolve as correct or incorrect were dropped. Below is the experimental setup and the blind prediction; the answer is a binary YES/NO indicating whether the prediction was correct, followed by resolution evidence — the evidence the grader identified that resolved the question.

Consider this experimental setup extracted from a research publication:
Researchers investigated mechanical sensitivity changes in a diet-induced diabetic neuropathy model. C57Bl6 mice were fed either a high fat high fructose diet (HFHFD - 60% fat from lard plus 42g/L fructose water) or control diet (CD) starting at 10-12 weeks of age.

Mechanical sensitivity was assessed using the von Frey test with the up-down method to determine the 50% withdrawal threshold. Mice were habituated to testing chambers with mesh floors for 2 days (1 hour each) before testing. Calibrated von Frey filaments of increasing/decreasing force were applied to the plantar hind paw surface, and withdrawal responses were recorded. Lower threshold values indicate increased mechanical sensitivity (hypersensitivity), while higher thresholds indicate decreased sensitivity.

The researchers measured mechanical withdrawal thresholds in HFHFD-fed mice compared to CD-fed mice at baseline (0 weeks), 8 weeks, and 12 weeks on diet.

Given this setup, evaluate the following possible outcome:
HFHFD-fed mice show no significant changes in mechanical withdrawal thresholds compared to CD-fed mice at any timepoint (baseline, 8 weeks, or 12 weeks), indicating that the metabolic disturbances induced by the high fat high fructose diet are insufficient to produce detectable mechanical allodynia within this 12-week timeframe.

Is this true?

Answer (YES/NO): NO